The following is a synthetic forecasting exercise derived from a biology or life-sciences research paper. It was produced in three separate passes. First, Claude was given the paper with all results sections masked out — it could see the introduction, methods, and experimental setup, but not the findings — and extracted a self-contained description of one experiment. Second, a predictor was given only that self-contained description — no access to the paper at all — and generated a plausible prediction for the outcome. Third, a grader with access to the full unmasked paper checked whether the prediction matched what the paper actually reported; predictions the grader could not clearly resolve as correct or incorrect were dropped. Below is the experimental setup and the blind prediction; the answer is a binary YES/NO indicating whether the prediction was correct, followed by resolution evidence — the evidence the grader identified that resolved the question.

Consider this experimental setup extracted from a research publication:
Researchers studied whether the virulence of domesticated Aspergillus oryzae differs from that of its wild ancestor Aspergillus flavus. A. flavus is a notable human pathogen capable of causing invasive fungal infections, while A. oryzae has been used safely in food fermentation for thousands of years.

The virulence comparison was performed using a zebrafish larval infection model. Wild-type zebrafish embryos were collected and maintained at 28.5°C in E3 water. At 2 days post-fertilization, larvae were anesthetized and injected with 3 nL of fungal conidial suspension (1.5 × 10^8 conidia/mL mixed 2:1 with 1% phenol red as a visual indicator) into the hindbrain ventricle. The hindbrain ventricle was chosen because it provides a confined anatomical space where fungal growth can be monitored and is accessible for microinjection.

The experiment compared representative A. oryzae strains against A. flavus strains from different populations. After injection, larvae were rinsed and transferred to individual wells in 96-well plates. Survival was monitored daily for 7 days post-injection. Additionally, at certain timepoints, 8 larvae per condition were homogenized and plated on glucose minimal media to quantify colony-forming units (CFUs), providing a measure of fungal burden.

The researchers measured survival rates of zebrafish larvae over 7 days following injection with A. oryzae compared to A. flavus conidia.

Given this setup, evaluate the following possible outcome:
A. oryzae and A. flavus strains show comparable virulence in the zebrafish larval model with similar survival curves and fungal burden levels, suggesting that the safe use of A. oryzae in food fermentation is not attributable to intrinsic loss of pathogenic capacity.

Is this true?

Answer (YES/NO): NO